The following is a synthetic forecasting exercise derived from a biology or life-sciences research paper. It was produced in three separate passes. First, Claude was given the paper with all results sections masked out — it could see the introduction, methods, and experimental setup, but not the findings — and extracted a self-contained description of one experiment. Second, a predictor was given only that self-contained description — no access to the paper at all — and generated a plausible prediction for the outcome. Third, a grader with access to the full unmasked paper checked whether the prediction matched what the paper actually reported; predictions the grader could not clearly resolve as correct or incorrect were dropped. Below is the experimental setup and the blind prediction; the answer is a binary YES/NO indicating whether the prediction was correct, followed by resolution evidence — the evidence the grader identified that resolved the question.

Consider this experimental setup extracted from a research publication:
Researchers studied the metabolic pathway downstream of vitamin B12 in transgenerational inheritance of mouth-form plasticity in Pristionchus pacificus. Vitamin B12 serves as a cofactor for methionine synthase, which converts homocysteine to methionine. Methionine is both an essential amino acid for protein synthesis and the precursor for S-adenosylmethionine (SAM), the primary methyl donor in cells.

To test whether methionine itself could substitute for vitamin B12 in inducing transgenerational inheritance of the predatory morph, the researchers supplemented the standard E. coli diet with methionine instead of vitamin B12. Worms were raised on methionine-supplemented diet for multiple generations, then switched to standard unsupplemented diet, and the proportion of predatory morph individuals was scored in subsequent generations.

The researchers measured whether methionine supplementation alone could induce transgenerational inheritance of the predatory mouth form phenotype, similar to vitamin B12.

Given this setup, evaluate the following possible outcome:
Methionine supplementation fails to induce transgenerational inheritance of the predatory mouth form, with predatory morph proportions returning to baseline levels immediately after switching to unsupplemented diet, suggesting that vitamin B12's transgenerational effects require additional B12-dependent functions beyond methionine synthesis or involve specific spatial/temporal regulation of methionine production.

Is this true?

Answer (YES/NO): NO